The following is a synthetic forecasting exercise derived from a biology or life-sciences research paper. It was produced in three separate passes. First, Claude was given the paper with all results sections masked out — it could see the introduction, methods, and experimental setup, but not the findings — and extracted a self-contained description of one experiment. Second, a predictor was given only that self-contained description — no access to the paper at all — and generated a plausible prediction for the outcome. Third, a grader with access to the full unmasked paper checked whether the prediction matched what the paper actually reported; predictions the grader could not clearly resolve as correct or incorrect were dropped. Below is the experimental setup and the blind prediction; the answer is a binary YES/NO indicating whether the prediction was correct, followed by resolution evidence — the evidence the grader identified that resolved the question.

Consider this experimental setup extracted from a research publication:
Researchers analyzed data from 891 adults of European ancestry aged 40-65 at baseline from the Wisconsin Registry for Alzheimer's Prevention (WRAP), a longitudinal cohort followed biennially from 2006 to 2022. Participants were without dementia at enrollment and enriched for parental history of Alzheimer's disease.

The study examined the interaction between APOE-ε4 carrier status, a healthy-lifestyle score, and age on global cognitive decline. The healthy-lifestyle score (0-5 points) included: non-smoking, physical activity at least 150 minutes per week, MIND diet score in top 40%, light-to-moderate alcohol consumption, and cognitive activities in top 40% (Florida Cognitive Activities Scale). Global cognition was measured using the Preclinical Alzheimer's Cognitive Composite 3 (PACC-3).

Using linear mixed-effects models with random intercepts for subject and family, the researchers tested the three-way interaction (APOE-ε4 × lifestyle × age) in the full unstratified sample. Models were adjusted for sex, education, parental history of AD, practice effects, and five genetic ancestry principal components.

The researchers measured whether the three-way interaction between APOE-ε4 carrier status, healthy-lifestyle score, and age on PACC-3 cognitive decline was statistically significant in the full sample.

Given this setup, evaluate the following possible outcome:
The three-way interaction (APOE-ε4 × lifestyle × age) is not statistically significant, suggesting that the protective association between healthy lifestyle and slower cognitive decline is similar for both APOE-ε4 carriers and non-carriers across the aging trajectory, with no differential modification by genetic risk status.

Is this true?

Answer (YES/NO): YES